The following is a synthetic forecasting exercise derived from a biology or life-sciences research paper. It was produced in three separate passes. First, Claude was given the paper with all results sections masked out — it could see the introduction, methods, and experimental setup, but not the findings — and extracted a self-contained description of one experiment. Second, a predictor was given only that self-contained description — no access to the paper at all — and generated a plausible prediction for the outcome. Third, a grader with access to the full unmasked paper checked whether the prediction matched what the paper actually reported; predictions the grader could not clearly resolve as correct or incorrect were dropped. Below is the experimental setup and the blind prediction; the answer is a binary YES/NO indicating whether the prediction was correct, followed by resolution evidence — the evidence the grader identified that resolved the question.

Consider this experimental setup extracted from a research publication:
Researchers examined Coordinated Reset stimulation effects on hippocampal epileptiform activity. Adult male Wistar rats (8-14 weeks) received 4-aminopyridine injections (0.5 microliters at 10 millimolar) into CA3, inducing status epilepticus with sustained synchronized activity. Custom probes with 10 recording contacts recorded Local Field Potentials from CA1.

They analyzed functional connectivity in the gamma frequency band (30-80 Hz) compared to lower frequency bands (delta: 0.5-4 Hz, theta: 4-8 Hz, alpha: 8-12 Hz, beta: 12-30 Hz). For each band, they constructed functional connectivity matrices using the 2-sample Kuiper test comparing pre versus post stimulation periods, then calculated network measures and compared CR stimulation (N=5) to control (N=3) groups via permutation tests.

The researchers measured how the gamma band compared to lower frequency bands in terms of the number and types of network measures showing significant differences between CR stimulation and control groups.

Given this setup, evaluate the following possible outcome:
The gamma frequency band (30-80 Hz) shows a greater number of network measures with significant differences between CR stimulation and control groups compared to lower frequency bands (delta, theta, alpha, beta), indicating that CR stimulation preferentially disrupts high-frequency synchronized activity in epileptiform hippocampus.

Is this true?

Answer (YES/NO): NO